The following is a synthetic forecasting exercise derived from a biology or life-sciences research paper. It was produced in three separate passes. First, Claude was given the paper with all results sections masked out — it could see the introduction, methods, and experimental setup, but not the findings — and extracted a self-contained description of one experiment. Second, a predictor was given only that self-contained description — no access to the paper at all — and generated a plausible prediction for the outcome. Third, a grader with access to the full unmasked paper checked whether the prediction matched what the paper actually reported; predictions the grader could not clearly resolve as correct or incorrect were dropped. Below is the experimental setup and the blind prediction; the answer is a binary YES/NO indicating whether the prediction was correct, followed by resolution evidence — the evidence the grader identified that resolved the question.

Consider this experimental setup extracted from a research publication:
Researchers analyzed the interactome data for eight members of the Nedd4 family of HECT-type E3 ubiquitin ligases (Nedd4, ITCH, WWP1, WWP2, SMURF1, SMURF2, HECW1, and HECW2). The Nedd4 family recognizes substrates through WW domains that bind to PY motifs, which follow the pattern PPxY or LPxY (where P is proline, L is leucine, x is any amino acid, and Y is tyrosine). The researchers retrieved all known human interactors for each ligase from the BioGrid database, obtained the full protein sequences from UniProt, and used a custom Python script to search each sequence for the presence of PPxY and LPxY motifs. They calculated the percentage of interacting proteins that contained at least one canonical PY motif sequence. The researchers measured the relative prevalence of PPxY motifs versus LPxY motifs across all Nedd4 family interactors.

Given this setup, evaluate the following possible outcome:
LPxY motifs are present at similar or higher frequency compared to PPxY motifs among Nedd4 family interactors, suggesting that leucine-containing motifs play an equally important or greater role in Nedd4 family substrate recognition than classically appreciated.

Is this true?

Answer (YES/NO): NO